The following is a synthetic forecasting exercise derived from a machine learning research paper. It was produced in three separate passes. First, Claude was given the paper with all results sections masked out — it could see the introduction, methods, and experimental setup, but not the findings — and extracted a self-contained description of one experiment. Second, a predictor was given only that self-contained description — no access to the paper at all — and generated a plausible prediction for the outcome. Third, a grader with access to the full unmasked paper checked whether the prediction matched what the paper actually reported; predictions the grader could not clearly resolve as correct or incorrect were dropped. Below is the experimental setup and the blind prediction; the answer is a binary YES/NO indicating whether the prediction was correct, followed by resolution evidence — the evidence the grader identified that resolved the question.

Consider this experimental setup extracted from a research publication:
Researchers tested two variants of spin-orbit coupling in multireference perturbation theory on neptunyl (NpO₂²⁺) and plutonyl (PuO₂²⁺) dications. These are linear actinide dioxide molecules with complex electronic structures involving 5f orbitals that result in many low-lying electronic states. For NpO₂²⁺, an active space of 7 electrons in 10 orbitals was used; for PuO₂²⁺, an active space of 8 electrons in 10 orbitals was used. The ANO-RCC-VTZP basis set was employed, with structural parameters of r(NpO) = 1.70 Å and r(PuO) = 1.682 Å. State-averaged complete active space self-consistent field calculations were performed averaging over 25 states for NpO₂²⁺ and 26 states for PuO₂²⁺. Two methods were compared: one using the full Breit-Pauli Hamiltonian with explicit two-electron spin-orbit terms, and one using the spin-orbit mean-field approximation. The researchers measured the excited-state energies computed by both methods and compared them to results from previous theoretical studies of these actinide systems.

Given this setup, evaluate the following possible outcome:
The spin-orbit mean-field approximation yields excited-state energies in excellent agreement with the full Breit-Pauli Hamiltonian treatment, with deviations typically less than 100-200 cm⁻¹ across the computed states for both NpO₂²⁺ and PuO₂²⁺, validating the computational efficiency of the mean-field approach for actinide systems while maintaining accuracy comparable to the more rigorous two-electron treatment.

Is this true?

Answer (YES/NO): NO